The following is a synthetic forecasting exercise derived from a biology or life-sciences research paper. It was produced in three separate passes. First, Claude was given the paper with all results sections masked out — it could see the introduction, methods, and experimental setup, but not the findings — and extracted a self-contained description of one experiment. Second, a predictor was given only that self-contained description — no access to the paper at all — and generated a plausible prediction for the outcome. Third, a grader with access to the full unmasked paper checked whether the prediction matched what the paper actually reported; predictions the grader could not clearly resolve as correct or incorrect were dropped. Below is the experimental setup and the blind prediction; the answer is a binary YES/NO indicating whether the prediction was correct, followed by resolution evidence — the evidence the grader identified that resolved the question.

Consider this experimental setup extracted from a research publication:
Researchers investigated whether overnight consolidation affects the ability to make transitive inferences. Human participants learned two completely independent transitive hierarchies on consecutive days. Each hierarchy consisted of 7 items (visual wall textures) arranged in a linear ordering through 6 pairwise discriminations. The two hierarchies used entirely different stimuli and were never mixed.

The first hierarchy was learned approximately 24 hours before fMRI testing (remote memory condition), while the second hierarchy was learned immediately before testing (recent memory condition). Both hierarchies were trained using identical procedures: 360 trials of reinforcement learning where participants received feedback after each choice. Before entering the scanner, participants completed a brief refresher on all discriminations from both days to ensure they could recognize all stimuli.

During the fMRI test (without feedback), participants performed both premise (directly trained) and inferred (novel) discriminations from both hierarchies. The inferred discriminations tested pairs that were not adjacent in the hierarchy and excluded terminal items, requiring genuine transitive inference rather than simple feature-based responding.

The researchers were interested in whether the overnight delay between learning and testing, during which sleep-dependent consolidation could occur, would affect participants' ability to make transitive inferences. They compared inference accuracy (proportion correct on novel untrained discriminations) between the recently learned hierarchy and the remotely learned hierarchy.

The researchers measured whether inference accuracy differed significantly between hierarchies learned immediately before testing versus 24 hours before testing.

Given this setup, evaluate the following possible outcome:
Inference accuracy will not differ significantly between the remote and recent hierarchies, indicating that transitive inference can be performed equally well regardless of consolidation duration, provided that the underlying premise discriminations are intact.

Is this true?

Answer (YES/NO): YES